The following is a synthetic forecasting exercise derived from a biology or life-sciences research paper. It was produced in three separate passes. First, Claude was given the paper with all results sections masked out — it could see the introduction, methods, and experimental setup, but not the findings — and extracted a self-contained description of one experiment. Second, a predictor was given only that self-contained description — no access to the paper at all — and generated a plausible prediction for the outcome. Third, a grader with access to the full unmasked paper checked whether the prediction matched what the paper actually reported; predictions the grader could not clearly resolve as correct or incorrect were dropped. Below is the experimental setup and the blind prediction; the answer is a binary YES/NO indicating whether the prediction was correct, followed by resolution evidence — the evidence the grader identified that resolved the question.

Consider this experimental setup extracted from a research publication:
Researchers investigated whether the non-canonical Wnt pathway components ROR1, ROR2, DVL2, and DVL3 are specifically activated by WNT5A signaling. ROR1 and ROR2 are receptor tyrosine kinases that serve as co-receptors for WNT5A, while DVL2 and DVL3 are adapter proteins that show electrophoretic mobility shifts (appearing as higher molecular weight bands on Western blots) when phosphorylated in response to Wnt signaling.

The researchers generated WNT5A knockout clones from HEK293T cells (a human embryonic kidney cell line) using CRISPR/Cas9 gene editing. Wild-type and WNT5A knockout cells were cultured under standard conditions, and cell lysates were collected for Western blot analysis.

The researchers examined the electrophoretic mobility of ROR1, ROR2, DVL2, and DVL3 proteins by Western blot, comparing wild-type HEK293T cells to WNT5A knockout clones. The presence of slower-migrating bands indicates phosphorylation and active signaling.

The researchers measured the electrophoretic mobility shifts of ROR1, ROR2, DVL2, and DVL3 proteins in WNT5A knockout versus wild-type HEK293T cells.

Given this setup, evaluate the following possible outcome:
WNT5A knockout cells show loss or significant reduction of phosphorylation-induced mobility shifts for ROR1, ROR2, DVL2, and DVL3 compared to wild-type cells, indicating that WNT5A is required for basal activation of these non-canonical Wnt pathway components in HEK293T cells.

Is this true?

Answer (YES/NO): YES